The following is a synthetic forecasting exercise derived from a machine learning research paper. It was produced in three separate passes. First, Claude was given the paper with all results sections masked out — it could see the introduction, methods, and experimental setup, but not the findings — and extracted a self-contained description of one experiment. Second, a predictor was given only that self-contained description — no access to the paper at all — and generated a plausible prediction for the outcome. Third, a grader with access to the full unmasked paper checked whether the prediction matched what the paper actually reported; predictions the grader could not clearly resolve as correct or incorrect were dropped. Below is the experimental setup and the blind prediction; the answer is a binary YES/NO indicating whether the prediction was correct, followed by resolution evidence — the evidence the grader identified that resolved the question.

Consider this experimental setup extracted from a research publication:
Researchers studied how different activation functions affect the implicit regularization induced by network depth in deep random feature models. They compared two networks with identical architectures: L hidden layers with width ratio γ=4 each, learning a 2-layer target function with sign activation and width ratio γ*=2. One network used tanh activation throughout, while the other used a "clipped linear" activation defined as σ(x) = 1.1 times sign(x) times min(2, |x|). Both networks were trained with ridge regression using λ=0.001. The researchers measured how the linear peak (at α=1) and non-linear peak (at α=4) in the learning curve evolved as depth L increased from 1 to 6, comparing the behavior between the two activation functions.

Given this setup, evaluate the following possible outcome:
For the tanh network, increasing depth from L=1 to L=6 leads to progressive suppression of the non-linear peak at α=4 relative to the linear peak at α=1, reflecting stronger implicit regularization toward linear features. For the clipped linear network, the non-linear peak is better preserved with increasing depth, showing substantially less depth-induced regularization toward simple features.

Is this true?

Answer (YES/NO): YES